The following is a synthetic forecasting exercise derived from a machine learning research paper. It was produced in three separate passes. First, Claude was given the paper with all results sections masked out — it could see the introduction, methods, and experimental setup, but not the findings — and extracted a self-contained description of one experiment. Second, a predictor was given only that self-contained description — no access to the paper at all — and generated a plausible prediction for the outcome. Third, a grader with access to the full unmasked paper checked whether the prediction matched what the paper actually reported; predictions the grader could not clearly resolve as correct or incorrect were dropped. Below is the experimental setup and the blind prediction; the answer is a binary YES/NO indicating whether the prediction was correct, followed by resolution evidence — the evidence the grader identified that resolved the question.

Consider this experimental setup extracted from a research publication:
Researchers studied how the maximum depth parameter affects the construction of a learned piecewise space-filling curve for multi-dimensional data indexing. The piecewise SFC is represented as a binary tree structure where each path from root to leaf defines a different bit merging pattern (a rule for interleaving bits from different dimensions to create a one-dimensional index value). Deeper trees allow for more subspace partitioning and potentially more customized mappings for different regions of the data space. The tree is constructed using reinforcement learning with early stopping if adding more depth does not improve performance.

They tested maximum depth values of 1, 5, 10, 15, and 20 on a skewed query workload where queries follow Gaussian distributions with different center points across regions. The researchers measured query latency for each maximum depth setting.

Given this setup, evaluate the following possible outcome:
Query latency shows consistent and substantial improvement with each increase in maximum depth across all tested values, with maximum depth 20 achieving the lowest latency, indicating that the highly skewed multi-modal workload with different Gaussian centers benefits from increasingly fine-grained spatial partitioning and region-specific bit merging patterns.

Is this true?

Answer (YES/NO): NO